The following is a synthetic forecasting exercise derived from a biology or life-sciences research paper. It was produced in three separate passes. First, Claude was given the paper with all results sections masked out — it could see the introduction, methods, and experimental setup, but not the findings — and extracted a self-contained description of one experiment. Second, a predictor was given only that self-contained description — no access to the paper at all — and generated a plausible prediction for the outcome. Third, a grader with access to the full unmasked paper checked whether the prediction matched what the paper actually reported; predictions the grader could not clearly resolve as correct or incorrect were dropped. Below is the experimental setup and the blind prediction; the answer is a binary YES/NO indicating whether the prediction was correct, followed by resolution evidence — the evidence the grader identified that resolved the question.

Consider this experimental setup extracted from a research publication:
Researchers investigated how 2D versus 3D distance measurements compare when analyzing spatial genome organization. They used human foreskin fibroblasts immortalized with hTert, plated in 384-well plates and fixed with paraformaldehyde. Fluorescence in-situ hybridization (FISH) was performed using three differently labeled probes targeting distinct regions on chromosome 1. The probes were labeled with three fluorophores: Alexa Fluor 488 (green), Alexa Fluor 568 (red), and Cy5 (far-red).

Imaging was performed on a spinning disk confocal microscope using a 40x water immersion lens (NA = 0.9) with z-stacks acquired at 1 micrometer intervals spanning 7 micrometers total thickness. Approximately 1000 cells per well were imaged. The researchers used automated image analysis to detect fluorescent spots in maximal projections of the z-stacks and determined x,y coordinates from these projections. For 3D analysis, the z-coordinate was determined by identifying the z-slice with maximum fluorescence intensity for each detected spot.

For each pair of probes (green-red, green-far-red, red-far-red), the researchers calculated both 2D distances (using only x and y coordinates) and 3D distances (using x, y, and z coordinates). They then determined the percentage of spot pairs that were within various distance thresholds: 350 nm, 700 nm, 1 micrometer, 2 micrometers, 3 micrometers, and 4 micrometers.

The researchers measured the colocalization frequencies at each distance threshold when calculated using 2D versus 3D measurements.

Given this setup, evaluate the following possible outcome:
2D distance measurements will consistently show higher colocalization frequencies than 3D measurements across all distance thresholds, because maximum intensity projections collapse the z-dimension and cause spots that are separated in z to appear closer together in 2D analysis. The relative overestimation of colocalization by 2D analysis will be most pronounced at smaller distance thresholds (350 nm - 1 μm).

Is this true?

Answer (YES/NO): NO